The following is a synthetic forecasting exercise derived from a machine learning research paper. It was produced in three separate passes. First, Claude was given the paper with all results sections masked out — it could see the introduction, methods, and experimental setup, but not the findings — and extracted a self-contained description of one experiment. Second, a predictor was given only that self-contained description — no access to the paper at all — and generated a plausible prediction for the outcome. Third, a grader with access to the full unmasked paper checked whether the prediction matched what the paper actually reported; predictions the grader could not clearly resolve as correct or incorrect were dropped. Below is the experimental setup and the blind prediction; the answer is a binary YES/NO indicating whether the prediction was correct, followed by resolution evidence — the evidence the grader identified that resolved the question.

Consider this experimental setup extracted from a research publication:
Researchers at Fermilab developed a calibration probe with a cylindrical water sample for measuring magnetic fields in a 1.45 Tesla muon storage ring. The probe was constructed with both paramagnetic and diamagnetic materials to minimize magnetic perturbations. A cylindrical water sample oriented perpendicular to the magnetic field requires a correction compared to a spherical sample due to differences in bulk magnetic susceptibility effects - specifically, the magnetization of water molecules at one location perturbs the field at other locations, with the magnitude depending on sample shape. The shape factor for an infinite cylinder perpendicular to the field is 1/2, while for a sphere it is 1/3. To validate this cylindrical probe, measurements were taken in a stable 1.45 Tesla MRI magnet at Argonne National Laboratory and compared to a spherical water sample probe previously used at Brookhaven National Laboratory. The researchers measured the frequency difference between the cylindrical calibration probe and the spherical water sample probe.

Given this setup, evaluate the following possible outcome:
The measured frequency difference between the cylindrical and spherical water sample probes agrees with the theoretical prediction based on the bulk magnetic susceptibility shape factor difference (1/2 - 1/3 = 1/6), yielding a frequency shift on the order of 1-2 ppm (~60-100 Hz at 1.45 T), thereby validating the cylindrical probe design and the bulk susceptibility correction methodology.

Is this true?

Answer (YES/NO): YES